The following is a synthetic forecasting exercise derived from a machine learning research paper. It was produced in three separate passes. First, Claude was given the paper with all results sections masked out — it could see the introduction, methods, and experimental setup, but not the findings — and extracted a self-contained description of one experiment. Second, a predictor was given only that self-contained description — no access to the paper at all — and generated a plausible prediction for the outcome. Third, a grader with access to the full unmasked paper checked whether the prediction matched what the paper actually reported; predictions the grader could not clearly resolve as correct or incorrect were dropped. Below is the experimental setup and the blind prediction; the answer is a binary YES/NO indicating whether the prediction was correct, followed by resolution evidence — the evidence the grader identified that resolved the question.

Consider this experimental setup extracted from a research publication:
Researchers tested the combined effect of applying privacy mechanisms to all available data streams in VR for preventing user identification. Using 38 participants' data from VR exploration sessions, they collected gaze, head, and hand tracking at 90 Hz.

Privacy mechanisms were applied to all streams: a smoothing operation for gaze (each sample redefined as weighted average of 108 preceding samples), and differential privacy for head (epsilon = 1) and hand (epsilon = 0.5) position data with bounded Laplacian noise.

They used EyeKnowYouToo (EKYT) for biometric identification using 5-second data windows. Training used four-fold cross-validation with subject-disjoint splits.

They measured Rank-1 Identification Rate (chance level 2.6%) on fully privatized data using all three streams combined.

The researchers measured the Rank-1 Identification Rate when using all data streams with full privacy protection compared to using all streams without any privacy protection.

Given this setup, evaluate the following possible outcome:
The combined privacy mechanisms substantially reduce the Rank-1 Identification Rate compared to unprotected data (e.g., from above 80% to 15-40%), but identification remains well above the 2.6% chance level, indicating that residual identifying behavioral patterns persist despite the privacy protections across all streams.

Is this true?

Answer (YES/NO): NO